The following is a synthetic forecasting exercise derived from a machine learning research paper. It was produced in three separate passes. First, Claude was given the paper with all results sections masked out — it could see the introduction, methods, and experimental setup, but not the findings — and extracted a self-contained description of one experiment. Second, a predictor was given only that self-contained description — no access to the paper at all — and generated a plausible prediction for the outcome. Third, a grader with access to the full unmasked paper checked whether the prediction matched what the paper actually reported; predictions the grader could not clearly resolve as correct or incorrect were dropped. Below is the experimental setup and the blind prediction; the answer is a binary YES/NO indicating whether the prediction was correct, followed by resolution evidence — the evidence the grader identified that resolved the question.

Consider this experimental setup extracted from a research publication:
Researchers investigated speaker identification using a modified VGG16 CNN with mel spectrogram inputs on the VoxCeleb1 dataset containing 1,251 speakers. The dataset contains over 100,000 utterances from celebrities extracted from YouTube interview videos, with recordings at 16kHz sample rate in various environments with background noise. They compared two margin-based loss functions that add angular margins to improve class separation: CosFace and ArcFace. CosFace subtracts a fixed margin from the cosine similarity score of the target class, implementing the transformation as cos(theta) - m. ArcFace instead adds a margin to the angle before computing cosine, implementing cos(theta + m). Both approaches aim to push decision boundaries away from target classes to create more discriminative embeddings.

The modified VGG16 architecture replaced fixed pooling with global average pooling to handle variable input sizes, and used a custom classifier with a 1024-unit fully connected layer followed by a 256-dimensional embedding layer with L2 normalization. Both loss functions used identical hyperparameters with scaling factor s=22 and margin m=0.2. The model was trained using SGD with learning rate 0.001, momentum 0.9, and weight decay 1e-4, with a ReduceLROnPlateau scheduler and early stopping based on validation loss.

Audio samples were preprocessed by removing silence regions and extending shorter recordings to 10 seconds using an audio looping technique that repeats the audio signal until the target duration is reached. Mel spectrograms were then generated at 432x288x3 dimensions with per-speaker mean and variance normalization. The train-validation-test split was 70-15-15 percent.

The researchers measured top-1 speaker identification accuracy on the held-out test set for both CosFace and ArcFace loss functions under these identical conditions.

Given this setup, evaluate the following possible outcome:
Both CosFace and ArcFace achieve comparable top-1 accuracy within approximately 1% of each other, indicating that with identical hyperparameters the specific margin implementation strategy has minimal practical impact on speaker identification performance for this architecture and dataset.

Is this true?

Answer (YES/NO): NO